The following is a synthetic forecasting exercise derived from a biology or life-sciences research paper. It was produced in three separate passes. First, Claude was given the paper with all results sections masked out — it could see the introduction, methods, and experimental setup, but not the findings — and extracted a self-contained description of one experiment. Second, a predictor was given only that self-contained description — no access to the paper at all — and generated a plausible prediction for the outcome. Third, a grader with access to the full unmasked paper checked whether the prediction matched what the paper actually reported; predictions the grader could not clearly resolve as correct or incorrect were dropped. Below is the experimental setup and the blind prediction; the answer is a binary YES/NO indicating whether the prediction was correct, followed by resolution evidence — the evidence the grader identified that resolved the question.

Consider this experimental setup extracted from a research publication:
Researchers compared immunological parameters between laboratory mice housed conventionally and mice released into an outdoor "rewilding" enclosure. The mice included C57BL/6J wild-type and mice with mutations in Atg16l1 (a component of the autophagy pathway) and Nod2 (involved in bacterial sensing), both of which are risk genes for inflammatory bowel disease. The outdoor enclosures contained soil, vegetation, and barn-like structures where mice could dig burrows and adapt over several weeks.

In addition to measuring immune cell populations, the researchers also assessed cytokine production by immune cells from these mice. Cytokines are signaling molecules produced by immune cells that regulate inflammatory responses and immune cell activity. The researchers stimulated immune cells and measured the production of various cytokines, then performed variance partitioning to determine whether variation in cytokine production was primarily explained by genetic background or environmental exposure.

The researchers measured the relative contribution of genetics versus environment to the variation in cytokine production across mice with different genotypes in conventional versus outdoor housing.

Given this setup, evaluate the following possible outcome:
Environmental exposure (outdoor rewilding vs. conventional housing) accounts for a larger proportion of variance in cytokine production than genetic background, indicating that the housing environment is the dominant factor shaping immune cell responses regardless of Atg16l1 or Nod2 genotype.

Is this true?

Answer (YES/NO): NO